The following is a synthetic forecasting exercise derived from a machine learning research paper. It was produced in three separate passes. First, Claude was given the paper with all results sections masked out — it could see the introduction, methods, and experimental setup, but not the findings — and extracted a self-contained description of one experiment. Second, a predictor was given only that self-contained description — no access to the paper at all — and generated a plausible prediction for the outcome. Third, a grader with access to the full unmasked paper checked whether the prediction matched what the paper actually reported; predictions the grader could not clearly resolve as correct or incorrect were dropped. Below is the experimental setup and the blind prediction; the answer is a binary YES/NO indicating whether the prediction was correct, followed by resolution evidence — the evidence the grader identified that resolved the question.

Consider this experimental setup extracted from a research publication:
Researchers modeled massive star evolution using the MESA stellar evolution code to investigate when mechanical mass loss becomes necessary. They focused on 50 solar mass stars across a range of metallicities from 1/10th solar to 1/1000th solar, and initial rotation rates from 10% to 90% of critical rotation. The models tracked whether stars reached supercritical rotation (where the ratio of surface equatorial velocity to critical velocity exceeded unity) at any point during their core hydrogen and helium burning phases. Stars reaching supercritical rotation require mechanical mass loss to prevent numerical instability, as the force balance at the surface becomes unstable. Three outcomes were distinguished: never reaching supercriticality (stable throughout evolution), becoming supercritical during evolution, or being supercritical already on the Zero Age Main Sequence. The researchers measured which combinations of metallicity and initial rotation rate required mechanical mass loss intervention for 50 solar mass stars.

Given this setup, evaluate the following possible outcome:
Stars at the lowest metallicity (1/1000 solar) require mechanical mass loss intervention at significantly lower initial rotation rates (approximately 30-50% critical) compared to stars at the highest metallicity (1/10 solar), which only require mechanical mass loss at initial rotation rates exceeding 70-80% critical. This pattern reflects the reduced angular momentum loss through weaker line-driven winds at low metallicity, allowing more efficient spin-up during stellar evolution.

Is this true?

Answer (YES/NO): NO